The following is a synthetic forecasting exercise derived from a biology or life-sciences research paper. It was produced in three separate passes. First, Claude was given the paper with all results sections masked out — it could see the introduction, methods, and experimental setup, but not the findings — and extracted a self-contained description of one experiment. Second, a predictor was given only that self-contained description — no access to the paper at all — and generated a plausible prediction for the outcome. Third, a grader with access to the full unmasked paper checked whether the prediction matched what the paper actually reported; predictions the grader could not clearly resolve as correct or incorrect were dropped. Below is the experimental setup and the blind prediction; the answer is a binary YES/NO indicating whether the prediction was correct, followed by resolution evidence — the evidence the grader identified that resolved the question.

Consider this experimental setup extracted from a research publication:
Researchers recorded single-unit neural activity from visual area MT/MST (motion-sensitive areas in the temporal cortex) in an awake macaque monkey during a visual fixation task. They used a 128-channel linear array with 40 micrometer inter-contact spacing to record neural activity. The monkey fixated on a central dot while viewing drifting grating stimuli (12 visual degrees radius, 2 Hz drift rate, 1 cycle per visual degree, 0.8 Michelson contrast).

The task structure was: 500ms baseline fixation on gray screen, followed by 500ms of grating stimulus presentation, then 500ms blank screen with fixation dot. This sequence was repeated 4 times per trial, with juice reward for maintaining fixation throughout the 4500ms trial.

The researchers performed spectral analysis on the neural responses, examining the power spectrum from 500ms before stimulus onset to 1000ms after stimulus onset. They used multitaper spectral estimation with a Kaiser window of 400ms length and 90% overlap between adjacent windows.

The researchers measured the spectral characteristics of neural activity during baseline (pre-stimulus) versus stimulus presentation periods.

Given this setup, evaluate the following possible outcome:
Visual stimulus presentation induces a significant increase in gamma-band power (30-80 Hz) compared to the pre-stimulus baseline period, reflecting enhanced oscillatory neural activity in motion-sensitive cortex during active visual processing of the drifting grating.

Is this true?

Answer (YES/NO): YES